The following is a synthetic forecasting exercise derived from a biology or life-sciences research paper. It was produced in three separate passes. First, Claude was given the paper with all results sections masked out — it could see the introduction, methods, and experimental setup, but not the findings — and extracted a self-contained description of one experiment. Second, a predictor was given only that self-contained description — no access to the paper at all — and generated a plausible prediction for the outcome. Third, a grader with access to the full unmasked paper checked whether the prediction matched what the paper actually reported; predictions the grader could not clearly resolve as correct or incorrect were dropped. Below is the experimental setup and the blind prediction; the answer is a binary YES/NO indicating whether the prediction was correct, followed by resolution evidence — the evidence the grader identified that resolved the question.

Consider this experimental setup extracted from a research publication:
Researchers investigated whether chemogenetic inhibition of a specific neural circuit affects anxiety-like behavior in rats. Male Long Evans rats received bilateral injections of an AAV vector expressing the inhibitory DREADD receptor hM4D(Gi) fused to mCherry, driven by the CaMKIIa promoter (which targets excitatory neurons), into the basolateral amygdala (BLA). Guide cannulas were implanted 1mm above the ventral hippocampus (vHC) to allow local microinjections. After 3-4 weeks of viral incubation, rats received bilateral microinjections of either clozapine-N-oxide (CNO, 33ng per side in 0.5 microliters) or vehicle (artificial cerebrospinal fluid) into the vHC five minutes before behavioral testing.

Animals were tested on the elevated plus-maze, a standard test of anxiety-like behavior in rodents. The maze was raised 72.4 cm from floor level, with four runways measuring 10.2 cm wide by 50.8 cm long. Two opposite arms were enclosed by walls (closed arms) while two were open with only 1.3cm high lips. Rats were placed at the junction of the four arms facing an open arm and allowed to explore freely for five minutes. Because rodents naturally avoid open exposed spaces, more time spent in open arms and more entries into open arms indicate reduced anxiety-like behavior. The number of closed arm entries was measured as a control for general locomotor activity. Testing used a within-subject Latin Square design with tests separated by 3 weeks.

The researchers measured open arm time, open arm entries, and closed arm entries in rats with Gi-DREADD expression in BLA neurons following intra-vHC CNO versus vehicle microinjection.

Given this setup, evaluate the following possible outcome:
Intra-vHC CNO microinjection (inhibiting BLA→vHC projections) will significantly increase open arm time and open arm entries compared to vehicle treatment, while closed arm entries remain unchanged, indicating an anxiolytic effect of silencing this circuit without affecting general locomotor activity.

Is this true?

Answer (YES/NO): YES